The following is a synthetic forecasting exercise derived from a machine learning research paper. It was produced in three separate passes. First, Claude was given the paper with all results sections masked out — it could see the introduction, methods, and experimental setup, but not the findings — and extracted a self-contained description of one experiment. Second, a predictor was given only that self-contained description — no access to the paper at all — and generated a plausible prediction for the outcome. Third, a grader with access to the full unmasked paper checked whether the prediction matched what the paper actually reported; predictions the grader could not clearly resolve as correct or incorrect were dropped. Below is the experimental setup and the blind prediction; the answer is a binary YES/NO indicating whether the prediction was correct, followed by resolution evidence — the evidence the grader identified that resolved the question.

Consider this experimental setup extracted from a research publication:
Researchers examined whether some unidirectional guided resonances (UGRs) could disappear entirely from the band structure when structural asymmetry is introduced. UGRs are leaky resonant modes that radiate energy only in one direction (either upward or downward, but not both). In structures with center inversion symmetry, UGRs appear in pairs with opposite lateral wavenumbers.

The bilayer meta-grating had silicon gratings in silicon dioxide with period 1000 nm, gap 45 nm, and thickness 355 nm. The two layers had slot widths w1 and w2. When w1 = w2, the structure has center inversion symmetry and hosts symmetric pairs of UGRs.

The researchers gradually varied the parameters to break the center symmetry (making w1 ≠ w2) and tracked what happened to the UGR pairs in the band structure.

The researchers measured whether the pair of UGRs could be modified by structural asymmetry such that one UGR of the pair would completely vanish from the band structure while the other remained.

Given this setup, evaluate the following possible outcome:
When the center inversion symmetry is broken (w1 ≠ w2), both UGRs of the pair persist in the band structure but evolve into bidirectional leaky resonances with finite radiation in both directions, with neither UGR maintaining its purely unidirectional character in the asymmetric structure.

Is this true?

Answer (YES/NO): NO